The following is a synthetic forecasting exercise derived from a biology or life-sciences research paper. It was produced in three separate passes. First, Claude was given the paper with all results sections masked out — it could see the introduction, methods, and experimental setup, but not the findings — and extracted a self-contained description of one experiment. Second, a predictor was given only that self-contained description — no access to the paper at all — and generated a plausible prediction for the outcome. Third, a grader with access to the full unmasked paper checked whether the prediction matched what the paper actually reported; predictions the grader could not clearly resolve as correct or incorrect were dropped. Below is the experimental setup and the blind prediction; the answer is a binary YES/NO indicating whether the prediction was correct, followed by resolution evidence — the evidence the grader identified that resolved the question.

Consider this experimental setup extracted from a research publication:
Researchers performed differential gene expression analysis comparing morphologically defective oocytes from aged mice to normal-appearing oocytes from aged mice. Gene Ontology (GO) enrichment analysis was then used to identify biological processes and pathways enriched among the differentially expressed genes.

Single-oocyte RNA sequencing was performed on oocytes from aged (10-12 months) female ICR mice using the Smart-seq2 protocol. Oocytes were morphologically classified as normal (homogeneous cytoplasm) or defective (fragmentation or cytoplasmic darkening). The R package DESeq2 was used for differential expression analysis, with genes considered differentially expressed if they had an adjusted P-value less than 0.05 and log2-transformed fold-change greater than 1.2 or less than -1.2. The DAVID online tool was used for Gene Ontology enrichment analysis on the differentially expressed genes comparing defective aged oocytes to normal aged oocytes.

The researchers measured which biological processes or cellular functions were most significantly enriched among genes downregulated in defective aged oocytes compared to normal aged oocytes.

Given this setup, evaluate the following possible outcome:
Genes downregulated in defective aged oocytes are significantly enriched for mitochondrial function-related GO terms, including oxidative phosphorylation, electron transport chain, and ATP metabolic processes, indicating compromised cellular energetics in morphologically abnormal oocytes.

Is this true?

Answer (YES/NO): NO